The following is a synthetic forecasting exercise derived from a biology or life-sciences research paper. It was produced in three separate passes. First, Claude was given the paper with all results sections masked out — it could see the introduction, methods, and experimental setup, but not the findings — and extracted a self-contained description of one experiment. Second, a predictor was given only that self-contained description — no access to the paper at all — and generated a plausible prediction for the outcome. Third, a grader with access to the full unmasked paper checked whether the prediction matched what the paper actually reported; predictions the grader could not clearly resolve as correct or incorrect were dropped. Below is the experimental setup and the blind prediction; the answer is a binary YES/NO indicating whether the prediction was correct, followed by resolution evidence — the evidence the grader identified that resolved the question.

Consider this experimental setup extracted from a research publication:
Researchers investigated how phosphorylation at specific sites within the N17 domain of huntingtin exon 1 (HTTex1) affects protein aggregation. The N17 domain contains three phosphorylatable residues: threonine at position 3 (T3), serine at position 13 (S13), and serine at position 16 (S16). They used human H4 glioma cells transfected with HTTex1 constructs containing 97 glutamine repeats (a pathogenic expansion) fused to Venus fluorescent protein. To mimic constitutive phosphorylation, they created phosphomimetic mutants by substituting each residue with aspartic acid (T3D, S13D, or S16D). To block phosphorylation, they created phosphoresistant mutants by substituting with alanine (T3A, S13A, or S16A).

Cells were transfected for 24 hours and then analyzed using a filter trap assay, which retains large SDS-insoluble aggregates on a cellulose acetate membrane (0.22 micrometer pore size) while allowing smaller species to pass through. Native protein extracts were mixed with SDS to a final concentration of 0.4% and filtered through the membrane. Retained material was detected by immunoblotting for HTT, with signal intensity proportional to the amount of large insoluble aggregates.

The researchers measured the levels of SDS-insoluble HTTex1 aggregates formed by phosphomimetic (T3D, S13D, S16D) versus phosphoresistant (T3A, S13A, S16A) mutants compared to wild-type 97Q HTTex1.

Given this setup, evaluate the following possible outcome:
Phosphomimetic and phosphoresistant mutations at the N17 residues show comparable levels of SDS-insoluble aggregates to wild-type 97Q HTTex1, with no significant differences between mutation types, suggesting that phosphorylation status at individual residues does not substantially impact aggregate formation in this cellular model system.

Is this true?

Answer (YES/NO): NO